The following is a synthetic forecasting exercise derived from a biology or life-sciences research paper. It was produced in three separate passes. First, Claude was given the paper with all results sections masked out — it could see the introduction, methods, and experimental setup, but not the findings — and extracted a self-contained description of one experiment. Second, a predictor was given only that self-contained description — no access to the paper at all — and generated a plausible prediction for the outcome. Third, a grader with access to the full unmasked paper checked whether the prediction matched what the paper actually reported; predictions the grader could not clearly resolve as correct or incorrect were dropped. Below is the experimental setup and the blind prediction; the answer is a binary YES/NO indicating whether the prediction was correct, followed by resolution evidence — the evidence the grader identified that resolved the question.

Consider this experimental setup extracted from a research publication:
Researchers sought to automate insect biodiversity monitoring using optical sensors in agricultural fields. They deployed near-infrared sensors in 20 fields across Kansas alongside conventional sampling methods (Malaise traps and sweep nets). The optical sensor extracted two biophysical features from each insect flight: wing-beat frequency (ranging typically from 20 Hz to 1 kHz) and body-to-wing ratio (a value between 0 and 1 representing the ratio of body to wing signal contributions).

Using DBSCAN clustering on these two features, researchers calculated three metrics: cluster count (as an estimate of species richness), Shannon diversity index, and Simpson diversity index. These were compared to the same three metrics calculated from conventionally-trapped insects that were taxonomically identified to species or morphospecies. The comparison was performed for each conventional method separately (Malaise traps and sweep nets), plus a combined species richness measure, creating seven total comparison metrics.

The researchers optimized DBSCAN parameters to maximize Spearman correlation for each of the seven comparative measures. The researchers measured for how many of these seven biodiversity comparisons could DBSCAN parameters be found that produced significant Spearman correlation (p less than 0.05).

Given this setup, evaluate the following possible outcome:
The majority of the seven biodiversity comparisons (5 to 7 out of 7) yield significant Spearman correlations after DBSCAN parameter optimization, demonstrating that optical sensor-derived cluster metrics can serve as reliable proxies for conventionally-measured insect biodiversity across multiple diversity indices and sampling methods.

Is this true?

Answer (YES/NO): NO